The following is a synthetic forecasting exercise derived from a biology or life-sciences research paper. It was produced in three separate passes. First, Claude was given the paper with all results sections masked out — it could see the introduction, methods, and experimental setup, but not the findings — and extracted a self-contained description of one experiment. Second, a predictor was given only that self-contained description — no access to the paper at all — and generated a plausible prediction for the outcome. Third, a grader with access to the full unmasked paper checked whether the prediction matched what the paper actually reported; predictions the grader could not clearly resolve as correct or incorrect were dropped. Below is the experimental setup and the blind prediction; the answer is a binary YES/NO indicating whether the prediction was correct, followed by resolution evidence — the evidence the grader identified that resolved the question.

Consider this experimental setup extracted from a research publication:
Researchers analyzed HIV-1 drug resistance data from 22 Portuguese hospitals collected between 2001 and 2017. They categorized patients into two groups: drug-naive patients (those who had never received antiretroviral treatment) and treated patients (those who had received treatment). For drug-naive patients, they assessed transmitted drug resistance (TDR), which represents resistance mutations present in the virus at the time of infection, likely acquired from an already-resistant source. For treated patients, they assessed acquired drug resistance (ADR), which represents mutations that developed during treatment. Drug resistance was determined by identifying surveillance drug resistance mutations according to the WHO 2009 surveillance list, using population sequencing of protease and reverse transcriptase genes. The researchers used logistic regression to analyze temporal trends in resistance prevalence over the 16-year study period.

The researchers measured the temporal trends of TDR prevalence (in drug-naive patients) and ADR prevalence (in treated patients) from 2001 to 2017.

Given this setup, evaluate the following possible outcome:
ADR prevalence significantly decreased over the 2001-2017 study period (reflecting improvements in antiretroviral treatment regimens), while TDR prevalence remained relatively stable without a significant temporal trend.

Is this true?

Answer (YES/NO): NO